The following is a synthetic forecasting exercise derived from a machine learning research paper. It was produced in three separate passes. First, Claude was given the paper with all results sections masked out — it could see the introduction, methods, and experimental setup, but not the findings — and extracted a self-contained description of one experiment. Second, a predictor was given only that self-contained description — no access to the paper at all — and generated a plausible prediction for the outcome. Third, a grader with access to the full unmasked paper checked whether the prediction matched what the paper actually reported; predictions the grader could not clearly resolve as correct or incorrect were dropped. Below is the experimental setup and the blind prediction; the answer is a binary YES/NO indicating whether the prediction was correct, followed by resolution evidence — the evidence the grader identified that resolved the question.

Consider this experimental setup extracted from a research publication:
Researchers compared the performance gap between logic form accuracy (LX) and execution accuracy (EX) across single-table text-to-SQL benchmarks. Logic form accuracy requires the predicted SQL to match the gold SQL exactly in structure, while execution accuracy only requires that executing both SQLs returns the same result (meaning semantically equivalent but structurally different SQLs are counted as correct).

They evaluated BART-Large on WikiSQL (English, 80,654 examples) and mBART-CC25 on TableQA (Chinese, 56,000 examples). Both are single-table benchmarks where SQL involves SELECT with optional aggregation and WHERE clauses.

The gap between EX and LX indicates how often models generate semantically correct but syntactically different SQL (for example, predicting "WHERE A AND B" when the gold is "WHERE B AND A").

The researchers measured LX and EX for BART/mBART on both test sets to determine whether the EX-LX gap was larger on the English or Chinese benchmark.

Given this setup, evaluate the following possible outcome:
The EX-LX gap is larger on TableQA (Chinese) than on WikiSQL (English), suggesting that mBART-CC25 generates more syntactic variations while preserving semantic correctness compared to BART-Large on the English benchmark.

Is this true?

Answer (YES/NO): NO